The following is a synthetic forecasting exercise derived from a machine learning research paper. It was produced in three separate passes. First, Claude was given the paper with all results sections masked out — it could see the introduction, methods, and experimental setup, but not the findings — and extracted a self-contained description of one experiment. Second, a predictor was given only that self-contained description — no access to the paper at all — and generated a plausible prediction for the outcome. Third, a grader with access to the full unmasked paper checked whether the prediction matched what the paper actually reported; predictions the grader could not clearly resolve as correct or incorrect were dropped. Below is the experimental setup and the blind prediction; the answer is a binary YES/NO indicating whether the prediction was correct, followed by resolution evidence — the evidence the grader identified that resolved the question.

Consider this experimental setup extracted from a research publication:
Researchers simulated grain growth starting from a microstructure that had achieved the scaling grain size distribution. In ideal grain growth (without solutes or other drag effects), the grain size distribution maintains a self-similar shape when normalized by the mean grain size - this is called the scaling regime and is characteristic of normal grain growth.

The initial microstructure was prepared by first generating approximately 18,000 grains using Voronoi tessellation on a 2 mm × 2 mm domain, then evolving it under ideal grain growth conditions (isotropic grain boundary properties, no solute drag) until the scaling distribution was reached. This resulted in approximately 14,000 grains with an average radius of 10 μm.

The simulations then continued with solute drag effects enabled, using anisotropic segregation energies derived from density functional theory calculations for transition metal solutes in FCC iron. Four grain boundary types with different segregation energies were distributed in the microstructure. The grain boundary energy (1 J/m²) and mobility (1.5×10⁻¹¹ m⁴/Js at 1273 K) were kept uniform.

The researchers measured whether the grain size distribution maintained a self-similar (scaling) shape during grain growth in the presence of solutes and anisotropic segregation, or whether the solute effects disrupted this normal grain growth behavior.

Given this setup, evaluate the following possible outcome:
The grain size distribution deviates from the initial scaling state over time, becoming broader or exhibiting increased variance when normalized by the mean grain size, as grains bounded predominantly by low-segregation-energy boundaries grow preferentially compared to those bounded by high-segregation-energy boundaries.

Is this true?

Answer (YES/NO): NO